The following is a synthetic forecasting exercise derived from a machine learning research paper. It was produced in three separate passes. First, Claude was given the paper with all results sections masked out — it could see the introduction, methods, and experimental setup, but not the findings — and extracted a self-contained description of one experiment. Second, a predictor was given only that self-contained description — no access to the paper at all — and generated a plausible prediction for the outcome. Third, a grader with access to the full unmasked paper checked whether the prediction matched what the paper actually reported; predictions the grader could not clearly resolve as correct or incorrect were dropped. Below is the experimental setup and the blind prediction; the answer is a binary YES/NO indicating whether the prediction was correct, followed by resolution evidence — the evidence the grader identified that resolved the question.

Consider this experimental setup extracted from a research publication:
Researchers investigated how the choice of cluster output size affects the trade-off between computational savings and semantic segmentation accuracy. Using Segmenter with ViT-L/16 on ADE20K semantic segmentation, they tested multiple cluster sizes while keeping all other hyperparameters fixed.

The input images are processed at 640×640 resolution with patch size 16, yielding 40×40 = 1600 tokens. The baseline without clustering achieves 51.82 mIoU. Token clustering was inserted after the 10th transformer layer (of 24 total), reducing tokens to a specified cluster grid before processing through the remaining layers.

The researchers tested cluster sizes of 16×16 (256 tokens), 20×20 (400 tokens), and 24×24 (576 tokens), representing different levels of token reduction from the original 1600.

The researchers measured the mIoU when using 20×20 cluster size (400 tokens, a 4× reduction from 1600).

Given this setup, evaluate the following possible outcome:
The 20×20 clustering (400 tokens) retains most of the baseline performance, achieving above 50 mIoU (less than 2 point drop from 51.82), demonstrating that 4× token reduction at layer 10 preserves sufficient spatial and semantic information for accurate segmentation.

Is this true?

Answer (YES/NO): YES